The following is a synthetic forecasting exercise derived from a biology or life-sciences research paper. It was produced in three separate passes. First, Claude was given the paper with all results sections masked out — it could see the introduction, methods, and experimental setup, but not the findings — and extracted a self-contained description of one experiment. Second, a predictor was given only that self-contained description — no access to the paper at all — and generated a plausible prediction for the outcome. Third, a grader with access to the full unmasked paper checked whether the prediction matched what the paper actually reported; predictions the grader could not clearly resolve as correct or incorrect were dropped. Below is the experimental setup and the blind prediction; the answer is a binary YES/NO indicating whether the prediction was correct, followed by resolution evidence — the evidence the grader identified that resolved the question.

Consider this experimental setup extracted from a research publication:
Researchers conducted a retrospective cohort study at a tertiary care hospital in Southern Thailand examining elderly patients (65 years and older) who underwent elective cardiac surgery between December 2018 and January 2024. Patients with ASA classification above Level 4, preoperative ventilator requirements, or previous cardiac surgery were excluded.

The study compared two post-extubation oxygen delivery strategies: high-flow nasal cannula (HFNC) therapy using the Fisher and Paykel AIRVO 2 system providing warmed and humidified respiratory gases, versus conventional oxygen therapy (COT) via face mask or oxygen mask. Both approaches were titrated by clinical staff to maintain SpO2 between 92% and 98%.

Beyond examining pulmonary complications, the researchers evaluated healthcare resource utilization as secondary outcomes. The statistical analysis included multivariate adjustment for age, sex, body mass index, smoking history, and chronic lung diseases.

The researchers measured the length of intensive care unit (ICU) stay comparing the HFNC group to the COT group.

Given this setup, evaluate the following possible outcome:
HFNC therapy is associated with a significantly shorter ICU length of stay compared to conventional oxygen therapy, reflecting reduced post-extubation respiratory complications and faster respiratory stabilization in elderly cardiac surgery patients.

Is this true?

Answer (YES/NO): NO